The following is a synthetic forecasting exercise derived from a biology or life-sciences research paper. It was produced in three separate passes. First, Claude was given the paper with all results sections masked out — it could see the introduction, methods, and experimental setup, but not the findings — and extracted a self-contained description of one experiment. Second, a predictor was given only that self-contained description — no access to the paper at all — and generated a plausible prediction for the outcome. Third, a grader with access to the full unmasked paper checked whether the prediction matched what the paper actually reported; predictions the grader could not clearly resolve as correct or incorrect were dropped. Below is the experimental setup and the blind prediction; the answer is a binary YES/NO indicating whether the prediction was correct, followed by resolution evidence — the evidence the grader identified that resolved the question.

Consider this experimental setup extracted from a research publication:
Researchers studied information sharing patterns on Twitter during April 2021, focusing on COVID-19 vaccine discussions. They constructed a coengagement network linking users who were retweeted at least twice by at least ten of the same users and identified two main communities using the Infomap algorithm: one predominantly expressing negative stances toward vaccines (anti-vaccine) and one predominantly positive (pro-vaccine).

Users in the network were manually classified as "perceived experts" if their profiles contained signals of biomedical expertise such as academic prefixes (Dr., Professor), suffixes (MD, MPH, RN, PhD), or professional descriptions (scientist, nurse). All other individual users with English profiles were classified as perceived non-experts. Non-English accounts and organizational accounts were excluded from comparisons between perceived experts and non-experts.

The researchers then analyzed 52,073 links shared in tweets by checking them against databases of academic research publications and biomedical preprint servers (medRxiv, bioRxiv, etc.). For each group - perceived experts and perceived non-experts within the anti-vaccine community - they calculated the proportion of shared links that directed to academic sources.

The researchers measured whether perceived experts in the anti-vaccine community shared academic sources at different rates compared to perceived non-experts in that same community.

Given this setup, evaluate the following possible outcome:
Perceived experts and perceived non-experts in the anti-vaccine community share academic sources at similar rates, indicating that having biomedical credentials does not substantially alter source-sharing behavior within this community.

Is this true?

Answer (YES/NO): NO